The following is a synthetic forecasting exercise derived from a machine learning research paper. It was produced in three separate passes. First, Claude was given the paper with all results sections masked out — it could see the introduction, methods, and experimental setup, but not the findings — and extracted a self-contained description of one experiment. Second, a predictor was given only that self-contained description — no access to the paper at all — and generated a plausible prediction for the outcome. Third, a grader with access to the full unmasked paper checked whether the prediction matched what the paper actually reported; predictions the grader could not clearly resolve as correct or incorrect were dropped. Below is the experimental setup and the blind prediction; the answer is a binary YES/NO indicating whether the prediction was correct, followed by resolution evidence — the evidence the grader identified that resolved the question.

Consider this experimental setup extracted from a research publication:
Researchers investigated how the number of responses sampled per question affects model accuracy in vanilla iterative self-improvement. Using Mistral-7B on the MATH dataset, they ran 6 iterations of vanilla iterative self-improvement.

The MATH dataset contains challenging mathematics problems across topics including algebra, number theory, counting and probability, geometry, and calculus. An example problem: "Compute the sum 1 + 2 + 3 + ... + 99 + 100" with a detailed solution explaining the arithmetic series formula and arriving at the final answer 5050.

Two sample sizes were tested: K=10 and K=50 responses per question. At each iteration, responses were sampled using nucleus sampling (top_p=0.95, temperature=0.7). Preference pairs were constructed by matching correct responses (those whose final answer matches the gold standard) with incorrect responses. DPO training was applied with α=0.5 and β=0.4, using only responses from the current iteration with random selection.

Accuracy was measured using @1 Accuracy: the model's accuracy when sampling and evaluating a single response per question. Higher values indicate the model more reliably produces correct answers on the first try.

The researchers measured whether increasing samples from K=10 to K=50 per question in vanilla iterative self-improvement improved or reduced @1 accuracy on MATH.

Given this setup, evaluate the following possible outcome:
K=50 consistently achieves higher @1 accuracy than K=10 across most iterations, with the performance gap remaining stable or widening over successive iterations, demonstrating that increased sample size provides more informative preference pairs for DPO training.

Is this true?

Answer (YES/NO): NO